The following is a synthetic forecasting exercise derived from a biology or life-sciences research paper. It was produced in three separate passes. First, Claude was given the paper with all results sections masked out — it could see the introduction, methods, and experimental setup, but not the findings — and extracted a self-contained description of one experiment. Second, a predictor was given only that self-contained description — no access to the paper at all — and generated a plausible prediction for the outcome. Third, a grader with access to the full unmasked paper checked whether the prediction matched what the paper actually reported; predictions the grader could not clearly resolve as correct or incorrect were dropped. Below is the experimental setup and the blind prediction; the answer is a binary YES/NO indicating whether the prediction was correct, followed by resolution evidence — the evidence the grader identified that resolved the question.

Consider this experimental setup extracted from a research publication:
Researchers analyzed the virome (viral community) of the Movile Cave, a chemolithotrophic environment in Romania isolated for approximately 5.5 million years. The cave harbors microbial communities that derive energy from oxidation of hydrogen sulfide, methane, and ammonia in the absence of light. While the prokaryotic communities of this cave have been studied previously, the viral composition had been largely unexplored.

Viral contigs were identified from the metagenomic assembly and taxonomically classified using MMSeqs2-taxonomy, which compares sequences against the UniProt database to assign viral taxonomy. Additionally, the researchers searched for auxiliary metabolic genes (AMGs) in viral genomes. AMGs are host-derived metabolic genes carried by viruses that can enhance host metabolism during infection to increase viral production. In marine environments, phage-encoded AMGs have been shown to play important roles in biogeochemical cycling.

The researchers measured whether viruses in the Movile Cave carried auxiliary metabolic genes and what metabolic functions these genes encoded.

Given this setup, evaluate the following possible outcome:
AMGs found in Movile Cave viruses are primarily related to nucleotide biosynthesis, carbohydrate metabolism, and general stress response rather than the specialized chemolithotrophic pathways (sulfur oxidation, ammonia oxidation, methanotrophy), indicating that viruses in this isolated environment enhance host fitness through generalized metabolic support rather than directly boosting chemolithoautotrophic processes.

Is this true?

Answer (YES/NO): NO